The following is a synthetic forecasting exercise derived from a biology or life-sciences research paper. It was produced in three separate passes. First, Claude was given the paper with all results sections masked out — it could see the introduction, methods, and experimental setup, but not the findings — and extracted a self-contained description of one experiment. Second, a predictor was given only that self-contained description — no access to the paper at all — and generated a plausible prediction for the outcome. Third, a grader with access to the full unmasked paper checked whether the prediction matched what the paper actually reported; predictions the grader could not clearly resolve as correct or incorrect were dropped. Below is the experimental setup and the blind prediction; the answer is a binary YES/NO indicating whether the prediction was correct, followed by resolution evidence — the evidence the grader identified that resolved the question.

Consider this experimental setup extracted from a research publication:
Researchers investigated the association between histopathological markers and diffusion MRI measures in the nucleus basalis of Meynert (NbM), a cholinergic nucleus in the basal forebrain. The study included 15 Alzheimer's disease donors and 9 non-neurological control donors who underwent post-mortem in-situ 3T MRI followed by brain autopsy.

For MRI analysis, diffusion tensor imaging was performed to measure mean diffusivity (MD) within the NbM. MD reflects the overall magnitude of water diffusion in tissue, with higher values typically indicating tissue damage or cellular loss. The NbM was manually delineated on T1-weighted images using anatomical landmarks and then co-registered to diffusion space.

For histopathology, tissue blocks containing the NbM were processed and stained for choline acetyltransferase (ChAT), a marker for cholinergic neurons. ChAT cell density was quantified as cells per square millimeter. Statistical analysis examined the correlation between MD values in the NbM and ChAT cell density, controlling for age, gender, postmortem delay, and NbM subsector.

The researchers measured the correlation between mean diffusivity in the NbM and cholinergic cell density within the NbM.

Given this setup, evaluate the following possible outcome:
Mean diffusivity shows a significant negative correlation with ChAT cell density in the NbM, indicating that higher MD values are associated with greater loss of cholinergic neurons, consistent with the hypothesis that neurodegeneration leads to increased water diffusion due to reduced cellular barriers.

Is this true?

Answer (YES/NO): YES